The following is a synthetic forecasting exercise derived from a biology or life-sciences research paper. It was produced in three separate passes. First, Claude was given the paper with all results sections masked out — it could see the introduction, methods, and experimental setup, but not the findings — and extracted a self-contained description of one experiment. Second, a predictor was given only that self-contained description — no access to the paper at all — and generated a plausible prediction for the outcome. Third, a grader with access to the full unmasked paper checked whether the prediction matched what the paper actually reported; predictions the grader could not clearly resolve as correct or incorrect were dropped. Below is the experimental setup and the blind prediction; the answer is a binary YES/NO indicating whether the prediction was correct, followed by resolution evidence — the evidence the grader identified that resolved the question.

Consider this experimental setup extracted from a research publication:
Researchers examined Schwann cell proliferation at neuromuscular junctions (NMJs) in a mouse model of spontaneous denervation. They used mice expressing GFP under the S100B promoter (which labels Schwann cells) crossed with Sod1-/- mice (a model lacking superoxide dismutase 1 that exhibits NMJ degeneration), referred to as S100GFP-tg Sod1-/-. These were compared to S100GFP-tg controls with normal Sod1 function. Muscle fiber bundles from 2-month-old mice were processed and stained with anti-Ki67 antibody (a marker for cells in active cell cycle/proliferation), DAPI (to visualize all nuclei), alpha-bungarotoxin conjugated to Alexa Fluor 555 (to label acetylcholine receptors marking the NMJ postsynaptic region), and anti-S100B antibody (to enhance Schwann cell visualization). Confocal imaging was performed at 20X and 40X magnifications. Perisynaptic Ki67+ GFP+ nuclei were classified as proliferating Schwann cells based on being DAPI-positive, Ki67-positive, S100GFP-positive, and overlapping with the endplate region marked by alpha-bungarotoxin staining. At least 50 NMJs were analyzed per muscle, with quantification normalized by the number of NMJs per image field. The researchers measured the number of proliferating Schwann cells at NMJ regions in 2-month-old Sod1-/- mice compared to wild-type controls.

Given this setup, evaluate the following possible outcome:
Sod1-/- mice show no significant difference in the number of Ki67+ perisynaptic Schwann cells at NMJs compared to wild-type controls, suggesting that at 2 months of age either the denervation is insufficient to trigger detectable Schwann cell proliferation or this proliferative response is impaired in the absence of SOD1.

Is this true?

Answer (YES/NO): NO